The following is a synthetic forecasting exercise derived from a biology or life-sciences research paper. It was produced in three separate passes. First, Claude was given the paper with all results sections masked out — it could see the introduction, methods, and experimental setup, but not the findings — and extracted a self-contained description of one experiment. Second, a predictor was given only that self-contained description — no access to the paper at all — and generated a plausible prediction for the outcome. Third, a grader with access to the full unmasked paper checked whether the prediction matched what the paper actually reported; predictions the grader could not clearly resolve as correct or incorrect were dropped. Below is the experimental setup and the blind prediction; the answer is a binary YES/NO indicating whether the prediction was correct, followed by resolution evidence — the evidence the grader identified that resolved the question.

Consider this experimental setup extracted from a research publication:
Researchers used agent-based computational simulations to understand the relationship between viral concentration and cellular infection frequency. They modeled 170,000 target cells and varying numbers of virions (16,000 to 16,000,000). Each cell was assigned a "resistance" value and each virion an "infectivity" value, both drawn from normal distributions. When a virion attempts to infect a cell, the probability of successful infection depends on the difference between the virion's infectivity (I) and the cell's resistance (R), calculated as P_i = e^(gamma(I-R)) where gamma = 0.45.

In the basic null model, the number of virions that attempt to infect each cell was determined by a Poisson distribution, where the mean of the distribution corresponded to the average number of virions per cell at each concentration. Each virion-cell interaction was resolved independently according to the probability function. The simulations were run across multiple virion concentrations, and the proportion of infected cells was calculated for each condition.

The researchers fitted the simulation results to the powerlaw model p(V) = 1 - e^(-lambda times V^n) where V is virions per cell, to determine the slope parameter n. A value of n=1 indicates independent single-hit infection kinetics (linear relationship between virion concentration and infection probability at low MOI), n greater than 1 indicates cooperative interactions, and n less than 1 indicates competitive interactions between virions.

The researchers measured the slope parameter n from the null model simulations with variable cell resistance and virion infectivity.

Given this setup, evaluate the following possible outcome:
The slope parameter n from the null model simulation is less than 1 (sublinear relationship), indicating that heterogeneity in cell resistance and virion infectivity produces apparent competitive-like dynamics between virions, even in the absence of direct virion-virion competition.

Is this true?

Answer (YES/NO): NO